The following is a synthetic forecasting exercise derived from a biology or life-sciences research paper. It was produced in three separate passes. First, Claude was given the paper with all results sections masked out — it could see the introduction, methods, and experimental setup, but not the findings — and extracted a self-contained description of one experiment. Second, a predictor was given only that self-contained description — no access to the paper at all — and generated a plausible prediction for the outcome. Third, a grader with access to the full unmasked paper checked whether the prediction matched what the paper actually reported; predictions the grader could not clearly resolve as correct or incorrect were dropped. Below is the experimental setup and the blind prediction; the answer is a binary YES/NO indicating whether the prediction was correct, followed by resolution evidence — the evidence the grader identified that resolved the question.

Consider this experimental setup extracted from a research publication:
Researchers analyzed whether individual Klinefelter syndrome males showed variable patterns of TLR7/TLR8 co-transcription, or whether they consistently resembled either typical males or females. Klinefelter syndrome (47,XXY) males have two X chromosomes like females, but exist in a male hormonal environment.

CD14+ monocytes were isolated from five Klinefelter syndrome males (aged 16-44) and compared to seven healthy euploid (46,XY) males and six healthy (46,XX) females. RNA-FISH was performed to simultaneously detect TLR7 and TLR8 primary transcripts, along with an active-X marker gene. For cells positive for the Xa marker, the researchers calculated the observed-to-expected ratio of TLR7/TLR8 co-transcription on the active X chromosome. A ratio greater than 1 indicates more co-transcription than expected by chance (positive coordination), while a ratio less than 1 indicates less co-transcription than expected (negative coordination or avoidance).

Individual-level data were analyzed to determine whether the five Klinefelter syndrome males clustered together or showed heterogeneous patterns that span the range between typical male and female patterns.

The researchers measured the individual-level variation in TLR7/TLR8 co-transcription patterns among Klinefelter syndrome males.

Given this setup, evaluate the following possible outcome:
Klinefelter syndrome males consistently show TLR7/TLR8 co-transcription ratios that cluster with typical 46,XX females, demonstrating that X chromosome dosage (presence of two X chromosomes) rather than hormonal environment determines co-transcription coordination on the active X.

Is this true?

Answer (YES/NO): NO